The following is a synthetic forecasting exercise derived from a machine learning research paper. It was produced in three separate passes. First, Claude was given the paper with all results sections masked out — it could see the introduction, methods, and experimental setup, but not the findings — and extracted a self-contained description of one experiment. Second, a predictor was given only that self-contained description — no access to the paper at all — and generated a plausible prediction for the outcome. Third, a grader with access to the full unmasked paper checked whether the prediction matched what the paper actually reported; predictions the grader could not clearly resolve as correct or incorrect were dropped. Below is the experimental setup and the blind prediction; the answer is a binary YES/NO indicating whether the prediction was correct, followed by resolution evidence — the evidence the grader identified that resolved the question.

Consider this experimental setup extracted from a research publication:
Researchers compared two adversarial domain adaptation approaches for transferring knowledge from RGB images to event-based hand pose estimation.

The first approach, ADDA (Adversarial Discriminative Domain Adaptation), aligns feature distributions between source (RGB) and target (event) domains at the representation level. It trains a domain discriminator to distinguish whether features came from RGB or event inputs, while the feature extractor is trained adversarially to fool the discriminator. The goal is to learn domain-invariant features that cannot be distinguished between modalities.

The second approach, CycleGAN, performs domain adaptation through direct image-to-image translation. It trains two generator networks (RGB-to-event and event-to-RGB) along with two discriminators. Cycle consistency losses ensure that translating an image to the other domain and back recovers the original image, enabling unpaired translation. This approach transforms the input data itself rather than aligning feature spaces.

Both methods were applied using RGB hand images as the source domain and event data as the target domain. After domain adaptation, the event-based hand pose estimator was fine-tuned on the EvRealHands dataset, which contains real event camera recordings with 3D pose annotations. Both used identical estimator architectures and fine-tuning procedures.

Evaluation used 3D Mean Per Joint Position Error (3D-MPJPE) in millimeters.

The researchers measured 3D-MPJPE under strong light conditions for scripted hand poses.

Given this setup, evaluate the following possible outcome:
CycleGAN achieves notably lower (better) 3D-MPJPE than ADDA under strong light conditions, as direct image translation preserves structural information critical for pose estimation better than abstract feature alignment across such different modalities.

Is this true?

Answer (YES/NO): YES